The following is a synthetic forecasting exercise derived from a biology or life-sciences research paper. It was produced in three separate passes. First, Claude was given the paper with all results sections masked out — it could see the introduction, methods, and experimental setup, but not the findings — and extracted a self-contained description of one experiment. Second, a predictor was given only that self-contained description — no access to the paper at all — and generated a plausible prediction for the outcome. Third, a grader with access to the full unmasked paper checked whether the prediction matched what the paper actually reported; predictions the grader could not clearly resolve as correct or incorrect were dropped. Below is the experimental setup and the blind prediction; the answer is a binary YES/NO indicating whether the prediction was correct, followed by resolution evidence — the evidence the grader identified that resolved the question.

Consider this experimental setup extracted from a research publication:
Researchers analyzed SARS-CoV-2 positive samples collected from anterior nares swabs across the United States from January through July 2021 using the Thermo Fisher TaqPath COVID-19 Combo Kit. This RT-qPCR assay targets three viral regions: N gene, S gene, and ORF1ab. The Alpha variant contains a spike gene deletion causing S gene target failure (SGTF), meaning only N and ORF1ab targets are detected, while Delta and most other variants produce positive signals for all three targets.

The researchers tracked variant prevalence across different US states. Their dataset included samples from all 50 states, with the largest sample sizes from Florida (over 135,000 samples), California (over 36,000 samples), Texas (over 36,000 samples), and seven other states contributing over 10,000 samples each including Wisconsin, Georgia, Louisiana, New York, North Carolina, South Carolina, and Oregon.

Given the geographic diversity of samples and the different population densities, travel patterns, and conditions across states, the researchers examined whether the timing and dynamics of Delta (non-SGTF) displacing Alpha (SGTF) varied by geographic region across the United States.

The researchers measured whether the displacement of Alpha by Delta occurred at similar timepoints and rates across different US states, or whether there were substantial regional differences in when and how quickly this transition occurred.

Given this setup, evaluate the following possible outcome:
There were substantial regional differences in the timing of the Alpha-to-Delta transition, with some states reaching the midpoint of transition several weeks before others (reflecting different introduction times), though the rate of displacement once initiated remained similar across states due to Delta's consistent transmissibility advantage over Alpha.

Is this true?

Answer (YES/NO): NO